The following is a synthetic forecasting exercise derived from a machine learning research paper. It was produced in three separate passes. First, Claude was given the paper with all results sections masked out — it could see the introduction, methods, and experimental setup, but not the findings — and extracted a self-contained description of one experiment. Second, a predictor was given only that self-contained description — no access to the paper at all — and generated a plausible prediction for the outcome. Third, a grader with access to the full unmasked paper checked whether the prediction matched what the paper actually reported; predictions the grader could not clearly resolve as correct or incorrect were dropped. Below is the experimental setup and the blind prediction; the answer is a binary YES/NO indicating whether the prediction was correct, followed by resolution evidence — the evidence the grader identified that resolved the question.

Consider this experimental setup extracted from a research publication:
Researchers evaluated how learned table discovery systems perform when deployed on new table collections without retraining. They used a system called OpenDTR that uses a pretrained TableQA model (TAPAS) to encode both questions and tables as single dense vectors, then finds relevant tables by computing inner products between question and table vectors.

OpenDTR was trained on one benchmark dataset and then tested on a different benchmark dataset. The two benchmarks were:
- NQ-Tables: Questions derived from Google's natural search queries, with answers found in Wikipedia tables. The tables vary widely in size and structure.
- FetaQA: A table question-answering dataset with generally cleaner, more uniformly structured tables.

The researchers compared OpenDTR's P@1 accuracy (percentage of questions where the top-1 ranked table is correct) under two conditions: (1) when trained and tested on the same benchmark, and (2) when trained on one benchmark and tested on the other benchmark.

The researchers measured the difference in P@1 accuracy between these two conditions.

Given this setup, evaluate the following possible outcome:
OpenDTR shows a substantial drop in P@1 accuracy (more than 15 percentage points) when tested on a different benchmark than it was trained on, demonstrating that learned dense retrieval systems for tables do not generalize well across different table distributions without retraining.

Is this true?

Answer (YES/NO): YES